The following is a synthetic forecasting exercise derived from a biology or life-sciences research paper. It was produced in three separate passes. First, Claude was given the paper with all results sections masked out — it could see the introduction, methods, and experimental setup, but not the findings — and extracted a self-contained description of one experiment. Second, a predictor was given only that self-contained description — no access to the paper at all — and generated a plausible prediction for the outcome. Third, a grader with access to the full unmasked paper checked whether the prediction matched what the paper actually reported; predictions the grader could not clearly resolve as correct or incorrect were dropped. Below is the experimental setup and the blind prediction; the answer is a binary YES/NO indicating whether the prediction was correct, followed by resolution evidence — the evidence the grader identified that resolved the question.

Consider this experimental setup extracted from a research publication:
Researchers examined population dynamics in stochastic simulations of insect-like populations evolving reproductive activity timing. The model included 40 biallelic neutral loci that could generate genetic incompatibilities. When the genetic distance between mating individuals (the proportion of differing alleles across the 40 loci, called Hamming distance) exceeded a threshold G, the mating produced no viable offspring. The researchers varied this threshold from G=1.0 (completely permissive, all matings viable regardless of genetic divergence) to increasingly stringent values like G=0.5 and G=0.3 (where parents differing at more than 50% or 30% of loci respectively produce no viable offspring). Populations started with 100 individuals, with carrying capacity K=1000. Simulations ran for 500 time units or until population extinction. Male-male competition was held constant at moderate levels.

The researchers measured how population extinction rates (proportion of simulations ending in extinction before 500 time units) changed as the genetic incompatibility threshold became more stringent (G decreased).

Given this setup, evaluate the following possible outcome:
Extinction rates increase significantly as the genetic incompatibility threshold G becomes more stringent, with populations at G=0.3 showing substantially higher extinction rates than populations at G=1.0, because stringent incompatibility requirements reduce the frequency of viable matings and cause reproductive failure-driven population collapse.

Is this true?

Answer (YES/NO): NO